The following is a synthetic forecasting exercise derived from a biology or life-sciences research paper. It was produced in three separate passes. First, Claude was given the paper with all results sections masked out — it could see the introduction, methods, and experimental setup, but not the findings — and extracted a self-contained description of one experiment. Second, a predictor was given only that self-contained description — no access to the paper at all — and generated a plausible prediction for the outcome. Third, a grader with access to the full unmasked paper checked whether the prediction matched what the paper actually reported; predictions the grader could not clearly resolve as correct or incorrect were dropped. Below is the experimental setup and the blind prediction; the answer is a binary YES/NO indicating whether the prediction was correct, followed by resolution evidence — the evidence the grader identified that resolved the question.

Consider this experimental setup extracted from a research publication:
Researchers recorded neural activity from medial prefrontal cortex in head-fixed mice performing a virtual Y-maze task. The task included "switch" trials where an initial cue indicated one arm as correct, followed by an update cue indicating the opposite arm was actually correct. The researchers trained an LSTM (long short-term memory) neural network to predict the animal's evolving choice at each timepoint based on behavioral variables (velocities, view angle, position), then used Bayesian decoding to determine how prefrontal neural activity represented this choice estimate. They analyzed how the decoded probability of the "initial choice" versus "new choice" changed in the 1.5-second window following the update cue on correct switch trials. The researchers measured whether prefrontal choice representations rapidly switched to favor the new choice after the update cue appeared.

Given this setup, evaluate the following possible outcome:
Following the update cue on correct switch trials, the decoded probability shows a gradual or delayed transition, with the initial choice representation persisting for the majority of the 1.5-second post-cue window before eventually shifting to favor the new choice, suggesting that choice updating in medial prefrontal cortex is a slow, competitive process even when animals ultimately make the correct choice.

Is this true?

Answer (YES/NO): NO